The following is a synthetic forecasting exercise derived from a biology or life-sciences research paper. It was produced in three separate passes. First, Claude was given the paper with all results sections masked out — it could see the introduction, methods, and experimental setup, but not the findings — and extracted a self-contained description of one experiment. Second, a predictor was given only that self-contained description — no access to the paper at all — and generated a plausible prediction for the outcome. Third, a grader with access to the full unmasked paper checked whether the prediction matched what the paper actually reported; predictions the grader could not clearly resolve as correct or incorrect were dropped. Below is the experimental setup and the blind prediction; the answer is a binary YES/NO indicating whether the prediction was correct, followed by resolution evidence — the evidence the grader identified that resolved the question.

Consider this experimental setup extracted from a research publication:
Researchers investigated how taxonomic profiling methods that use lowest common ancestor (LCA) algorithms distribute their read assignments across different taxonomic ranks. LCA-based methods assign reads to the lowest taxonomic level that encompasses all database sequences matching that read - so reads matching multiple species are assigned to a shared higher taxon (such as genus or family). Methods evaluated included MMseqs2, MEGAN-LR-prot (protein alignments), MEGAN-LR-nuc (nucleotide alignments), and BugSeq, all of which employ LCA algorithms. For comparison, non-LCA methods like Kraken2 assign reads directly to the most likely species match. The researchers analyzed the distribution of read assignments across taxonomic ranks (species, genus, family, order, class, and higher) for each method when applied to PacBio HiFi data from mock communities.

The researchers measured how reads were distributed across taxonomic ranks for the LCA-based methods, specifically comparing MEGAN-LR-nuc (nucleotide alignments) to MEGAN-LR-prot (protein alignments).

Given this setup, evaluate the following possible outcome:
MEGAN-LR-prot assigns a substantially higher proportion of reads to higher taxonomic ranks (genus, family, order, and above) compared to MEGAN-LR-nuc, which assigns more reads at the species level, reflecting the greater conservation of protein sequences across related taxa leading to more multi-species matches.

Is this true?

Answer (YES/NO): YES